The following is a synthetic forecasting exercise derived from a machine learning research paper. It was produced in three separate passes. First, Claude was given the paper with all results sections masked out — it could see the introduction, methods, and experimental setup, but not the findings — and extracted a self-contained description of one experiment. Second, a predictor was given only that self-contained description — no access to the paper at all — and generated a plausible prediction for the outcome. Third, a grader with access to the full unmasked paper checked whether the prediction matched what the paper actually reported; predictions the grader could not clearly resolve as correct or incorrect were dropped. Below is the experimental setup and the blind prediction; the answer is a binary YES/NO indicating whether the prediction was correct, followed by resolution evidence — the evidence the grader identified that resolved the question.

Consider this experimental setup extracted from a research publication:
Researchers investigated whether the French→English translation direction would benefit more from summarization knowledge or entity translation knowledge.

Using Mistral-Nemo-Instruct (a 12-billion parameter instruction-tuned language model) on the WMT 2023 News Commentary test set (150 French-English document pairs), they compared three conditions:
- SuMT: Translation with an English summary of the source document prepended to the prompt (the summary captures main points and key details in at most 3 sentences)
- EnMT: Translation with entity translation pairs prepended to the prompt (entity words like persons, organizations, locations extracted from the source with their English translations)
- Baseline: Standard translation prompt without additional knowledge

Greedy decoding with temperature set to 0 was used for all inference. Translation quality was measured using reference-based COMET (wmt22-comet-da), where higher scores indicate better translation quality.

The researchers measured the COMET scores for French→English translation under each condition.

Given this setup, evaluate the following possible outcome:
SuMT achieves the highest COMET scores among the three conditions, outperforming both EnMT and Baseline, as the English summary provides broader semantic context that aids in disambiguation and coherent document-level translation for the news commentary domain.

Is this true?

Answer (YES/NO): NO